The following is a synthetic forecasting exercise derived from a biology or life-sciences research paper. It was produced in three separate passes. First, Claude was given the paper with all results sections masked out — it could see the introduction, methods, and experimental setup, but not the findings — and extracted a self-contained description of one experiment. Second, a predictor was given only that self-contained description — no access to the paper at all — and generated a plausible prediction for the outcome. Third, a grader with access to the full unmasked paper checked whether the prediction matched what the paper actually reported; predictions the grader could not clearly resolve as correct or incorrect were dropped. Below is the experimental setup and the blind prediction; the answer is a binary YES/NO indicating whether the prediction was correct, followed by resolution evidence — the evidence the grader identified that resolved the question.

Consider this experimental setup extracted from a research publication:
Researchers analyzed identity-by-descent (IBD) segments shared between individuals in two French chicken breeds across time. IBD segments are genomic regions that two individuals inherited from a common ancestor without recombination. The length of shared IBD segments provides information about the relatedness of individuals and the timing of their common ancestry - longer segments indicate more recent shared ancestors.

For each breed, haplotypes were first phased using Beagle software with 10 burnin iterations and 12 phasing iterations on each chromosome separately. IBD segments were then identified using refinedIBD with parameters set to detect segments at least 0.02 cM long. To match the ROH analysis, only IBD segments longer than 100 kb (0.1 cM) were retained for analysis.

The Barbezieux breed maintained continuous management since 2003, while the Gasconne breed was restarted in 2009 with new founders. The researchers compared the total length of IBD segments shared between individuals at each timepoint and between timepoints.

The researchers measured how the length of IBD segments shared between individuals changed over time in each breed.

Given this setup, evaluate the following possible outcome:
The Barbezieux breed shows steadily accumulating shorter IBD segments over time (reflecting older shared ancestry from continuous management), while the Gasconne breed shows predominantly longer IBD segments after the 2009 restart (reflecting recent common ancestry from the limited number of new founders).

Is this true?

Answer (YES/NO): NO